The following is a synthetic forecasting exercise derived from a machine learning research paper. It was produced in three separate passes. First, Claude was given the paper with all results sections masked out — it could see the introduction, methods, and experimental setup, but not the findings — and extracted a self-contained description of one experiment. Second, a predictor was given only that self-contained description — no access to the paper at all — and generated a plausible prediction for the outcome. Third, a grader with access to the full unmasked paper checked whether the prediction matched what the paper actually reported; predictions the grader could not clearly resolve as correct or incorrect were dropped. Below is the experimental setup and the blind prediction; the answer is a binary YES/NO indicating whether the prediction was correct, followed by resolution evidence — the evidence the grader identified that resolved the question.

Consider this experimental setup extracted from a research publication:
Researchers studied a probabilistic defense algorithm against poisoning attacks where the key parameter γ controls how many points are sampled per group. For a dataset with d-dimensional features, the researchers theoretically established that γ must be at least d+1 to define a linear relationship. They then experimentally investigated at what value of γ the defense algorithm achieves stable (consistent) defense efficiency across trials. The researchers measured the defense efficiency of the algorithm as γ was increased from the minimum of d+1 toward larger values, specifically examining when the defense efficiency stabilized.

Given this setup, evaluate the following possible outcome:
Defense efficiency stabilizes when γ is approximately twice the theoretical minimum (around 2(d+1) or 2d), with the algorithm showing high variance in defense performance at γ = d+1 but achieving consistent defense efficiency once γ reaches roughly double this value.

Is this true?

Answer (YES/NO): NO